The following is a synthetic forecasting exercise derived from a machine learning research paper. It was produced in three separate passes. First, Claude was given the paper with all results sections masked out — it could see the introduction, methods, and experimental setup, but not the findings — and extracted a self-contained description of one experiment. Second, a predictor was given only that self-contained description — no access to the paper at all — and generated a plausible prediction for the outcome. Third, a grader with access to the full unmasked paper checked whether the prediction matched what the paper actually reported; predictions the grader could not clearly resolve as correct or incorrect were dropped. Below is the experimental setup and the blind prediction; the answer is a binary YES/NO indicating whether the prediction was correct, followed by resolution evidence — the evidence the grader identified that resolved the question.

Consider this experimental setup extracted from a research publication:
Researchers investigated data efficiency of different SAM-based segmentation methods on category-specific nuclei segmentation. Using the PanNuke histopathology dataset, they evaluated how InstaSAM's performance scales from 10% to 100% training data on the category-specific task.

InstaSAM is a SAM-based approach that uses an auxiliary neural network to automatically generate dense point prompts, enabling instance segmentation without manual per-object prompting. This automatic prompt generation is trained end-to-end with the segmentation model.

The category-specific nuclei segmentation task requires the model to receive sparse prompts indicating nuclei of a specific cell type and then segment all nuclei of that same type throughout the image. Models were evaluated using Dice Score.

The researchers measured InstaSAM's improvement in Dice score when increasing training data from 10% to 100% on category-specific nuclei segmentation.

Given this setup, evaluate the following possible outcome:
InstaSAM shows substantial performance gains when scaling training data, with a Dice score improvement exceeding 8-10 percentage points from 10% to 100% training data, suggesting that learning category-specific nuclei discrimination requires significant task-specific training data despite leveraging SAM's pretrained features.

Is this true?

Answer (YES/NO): YES